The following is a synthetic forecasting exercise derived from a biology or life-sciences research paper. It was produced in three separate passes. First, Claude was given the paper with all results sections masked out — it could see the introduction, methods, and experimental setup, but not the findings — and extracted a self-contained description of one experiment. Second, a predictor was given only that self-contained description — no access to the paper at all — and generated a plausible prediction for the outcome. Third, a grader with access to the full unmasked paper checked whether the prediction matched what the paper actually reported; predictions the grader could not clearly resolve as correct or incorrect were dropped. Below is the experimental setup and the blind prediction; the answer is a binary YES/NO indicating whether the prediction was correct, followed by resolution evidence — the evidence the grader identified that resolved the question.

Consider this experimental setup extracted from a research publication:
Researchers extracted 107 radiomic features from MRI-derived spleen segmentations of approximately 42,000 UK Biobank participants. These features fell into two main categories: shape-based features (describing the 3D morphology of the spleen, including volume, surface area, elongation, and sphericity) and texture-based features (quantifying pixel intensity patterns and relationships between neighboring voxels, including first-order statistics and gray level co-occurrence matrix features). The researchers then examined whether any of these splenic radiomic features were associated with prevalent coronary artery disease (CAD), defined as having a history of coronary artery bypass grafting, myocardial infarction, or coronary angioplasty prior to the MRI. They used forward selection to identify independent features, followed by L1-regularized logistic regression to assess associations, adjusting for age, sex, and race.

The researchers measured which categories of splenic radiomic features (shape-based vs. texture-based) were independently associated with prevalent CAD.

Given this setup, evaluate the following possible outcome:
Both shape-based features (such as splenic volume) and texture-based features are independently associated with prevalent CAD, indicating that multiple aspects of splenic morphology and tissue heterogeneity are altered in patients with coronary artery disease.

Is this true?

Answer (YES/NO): NO